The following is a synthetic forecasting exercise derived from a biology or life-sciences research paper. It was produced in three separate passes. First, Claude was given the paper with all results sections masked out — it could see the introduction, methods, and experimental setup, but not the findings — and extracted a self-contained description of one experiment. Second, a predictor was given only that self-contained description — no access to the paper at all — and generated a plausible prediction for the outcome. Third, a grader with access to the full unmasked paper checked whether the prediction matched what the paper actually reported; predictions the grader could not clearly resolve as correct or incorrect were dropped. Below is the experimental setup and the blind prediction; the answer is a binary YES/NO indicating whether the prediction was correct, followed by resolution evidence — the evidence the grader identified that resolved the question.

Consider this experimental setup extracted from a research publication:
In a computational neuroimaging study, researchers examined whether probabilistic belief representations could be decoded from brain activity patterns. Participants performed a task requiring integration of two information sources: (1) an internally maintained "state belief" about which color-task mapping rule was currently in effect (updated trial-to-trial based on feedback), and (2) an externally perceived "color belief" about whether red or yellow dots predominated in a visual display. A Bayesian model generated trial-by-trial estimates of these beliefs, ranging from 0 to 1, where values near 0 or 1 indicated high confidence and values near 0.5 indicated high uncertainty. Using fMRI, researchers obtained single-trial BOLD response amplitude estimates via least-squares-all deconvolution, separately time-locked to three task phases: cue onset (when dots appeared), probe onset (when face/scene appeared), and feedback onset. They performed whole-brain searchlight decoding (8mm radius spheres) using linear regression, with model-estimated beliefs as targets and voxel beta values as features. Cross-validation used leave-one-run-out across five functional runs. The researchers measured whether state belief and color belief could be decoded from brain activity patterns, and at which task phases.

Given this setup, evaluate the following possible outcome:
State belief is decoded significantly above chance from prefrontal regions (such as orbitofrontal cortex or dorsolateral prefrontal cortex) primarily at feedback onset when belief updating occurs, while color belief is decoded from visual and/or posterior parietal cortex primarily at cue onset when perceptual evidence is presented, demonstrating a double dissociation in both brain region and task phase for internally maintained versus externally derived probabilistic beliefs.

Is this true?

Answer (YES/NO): NO